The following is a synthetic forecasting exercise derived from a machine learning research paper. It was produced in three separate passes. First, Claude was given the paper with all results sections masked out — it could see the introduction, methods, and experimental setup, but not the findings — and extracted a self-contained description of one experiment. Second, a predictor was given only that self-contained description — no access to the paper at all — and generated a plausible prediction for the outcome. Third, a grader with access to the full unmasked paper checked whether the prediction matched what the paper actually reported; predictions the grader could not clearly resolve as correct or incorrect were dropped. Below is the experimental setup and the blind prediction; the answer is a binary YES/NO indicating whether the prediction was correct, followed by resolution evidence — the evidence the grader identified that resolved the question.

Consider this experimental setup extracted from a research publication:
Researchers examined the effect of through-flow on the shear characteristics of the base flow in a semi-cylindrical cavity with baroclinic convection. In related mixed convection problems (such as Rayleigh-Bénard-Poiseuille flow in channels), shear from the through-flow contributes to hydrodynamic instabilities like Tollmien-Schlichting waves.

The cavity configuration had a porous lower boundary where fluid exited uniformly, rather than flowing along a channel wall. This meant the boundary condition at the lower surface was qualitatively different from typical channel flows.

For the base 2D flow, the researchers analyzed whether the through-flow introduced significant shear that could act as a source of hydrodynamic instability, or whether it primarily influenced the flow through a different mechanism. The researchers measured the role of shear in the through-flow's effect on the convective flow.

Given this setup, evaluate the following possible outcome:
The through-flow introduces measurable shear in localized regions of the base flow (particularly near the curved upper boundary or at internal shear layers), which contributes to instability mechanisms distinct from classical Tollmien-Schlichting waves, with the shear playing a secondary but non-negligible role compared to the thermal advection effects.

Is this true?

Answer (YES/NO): NO